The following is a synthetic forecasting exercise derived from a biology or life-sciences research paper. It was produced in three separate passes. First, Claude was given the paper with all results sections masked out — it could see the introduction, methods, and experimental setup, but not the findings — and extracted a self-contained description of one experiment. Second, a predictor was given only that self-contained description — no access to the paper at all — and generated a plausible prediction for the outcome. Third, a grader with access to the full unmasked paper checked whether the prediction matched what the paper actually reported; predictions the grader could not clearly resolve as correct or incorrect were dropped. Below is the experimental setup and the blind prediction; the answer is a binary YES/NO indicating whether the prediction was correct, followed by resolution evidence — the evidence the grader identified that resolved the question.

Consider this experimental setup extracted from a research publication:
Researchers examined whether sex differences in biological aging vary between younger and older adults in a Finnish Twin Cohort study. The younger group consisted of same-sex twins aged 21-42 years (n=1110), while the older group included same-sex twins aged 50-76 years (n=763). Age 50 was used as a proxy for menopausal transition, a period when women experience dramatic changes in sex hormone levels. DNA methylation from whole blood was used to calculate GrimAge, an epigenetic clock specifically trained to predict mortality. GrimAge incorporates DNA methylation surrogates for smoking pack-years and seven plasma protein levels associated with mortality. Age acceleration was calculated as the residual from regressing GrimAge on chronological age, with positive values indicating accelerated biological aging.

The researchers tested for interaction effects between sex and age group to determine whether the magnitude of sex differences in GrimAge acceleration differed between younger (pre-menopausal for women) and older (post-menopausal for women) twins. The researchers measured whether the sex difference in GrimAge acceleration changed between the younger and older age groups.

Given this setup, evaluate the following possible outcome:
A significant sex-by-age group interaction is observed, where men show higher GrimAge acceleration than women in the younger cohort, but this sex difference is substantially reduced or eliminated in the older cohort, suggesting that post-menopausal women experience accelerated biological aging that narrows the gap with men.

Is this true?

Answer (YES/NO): NO